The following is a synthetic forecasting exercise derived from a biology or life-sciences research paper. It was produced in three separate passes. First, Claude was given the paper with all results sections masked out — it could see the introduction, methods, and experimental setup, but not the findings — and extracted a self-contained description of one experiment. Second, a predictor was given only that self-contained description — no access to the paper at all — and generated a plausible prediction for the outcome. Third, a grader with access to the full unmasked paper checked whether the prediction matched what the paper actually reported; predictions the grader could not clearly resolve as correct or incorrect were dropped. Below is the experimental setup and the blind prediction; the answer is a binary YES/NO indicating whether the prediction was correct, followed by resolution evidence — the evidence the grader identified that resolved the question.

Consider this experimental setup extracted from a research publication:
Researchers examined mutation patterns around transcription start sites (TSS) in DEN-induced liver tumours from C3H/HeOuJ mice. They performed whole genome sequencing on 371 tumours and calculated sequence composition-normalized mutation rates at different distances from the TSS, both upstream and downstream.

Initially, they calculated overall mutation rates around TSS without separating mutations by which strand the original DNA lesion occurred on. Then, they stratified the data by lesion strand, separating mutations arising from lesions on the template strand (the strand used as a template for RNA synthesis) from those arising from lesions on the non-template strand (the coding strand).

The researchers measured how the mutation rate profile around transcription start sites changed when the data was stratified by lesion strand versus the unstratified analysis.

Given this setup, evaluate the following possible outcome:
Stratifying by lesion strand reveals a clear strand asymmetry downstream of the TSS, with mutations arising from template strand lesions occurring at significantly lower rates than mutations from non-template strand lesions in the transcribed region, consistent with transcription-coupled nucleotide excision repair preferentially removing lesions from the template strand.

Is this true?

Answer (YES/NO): YES